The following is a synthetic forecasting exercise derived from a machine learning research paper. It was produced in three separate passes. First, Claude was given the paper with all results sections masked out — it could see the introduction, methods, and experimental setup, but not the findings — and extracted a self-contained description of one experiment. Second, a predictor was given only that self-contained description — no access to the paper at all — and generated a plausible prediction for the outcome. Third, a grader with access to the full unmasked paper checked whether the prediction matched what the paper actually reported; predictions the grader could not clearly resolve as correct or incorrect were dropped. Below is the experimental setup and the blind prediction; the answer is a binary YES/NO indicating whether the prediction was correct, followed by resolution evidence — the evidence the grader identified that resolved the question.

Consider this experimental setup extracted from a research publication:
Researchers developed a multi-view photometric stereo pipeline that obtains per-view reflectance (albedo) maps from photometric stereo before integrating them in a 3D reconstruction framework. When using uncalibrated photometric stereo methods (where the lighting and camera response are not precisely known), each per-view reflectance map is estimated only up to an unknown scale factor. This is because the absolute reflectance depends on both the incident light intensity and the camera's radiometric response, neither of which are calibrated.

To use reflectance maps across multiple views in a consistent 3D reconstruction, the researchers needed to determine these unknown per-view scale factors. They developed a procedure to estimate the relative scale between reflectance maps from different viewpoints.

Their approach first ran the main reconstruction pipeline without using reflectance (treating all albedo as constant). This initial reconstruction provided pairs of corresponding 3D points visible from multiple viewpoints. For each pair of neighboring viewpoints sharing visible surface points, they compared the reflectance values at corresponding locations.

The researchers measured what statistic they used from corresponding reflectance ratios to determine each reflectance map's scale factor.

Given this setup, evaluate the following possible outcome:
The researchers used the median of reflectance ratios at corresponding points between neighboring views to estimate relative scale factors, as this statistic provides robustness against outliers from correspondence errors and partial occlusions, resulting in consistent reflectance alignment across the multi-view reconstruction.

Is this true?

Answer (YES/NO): YES